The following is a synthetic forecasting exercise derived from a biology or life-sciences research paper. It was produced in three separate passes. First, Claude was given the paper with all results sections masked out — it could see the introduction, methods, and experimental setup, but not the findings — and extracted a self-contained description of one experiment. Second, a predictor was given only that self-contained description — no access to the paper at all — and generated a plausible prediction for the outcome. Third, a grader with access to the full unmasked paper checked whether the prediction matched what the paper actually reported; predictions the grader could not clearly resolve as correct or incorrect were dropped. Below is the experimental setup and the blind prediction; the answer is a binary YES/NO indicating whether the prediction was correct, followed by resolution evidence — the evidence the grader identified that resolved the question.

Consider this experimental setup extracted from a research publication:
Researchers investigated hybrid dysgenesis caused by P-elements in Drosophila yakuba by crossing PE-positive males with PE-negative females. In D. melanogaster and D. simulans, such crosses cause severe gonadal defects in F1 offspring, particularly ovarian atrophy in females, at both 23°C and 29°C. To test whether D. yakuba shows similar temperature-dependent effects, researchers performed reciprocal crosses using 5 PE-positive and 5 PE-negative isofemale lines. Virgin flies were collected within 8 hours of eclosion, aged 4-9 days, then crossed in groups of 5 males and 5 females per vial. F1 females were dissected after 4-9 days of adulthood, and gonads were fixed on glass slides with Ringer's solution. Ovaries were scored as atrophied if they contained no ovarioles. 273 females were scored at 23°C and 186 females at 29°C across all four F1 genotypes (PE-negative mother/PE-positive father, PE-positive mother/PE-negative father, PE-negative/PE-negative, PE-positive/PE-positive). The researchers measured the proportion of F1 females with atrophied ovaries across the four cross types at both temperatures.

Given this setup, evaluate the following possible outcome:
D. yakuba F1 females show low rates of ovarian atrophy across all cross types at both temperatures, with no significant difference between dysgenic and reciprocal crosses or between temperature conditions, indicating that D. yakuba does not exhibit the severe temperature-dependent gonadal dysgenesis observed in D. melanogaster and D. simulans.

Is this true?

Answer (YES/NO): NO